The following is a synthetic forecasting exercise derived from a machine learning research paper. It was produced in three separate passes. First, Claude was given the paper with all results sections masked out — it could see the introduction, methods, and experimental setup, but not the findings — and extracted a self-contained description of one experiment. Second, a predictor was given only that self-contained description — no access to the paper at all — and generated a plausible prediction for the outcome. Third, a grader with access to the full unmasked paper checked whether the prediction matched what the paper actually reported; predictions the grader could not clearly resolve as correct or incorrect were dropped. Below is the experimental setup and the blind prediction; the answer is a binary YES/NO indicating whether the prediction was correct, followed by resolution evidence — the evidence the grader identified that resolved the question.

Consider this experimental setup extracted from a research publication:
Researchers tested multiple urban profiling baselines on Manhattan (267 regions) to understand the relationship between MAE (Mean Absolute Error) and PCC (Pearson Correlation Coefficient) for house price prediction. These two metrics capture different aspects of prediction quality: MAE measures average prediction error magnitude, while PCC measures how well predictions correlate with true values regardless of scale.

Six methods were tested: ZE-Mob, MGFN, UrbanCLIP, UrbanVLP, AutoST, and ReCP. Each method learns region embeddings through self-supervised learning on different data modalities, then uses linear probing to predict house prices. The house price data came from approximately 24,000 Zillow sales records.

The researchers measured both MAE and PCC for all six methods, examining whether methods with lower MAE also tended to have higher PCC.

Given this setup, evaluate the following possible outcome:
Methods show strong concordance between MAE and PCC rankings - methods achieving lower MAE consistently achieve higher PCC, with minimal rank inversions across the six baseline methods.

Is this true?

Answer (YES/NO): NO